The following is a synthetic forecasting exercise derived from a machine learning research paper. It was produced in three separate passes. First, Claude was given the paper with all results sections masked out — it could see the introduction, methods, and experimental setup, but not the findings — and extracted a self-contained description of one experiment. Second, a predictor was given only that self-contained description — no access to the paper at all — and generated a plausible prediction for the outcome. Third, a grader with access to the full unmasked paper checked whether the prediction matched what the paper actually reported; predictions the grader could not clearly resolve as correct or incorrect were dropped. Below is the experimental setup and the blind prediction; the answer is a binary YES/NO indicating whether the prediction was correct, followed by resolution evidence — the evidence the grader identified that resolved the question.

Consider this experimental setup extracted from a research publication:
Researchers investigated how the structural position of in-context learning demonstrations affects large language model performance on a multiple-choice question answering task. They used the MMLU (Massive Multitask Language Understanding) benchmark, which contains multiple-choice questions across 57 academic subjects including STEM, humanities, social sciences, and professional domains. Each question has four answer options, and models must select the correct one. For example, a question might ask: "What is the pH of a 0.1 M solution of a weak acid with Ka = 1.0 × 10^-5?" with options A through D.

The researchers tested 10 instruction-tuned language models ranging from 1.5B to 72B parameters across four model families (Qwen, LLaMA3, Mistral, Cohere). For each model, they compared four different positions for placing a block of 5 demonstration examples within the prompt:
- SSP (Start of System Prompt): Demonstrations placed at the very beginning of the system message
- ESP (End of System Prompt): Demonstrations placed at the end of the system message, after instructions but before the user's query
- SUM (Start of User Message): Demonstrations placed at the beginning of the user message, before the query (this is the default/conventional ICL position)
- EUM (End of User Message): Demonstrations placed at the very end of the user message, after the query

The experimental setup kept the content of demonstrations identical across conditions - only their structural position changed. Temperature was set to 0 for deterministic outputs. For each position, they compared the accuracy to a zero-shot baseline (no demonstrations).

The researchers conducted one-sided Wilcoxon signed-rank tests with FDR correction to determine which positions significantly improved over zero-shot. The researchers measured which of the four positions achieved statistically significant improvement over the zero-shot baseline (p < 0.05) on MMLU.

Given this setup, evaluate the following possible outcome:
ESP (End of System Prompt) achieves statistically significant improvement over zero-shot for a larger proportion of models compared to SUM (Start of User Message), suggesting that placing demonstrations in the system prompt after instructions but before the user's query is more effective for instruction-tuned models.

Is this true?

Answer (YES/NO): NO